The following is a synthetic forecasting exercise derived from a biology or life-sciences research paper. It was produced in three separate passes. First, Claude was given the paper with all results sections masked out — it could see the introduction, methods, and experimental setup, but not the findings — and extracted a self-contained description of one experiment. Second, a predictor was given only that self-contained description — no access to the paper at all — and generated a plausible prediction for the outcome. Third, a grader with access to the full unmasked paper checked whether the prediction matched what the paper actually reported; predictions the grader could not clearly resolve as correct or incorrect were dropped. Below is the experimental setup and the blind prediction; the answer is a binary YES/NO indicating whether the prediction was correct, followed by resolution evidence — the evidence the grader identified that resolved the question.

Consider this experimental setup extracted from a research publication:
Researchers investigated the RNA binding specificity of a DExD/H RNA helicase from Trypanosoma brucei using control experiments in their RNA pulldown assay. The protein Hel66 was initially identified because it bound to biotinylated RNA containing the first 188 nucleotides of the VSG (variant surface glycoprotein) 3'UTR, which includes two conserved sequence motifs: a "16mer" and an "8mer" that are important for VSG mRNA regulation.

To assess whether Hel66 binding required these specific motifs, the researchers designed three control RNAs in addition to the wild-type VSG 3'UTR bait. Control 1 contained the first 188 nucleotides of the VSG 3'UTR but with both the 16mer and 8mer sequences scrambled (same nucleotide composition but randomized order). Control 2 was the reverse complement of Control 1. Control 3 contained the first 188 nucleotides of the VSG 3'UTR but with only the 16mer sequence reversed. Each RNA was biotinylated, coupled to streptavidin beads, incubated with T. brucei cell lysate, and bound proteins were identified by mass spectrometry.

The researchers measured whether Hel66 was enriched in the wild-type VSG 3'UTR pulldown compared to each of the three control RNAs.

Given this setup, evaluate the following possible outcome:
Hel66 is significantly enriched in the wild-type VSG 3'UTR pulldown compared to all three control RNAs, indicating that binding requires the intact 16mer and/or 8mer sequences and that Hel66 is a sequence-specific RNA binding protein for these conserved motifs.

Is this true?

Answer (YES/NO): NO